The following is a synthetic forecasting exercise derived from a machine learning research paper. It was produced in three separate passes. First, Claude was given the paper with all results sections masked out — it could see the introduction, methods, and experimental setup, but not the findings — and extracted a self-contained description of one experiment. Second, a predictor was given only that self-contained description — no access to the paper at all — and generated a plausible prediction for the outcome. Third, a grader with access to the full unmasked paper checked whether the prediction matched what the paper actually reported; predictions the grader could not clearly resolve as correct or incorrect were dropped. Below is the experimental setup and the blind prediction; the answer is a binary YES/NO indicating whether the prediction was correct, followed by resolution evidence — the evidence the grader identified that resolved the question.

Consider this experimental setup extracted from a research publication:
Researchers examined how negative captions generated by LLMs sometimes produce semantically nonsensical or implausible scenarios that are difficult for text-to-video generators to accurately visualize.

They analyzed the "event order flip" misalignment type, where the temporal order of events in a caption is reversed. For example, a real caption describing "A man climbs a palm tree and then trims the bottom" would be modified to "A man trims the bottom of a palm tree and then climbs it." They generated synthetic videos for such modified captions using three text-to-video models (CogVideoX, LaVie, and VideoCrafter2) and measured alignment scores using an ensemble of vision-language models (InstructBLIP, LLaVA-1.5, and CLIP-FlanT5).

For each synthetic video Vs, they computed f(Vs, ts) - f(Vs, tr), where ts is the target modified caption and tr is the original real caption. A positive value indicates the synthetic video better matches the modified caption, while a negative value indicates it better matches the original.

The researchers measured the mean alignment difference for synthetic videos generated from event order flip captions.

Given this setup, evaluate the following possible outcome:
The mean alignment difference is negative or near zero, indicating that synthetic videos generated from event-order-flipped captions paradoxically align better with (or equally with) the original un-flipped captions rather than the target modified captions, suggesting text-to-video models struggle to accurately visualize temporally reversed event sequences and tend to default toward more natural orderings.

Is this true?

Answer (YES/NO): YES